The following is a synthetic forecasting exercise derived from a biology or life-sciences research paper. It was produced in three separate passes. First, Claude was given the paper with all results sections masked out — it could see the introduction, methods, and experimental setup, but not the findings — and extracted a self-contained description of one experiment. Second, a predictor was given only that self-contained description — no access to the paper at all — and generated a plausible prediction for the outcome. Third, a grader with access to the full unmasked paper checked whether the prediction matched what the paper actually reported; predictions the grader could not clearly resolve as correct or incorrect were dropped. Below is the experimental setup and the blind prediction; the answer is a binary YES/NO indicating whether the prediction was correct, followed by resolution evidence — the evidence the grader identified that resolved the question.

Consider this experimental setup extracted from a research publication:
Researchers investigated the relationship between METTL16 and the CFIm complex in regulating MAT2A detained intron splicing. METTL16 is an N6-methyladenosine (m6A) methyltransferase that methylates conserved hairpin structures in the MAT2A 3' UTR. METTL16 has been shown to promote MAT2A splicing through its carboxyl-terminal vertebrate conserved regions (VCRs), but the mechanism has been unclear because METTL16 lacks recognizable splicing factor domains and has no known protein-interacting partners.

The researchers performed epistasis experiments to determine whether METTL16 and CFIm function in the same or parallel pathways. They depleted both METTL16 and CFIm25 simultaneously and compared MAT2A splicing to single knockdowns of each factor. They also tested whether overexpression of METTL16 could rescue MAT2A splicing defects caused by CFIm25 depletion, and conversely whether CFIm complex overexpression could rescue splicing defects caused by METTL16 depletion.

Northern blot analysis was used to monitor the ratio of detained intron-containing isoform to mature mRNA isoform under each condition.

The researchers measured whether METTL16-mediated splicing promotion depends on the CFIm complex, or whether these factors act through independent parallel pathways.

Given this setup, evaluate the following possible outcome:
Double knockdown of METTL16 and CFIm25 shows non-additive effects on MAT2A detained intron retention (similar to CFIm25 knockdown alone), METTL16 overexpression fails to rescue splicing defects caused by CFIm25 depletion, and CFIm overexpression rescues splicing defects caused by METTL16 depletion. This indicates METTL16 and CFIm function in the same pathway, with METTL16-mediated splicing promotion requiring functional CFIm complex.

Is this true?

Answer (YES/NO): YES